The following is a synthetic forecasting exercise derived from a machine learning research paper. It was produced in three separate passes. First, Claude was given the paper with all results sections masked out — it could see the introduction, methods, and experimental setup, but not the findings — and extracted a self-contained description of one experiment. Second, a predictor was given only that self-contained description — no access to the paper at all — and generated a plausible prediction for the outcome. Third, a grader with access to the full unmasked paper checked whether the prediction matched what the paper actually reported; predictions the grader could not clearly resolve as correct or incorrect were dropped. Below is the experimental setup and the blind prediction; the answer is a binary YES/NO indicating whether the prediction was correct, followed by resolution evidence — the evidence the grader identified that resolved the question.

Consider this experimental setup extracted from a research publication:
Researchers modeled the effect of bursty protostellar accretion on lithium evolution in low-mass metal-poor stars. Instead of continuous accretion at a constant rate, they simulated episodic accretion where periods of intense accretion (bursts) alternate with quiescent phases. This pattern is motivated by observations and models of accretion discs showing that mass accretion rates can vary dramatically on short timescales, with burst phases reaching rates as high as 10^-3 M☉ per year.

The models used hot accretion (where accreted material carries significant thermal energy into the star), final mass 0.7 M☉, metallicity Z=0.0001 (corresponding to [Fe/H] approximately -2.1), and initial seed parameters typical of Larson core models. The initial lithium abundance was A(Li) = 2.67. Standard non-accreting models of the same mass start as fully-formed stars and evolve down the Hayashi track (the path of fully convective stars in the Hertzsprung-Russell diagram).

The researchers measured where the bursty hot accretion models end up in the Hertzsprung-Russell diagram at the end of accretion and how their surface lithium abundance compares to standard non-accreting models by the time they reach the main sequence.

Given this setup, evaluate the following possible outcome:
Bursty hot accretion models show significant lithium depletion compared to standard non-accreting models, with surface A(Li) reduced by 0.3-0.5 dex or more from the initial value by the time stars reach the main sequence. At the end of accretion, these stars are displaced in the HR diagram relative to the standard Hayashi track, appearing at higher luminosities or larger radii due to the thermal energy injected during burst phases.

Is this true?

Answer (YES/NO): NO